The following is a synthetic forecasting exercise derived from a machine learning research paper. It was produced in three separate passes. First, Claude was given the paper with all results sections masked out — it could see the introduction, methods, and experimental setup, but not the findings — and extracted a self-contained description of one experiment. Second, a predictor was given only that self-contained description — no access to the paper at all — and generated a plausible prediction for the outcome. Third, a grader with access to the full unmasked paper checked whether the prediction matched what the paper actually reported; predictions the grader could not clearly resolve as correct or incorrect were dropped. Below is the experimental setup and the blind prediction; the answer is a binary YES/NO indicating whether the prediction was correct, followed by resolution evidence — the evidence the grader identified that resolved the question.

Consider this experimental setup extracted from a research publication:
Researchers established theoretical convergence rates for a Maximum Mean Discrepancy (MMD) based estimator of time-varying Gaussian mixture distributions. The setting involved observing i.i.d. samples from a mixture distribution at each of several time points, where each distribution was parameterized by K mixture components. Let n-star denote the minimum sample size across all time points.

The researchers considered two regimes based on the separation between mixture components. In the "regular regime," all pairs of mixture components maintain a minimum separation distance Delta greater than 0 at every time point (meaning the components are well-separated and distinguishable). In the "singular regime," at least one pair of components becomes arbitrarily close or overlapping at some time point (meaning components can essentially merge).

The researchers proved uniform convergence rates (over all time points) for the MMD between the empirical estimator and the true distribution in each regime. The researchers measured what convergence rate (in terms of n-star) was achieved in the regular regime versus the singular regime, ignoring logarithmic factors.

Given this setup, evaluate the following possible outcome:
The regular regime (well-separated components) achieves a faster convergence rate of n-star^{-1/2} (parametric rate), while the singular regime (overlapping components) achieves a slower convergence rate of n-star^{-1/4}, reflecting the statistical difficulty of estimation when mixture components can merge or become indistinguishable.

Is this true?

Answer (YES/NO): YES